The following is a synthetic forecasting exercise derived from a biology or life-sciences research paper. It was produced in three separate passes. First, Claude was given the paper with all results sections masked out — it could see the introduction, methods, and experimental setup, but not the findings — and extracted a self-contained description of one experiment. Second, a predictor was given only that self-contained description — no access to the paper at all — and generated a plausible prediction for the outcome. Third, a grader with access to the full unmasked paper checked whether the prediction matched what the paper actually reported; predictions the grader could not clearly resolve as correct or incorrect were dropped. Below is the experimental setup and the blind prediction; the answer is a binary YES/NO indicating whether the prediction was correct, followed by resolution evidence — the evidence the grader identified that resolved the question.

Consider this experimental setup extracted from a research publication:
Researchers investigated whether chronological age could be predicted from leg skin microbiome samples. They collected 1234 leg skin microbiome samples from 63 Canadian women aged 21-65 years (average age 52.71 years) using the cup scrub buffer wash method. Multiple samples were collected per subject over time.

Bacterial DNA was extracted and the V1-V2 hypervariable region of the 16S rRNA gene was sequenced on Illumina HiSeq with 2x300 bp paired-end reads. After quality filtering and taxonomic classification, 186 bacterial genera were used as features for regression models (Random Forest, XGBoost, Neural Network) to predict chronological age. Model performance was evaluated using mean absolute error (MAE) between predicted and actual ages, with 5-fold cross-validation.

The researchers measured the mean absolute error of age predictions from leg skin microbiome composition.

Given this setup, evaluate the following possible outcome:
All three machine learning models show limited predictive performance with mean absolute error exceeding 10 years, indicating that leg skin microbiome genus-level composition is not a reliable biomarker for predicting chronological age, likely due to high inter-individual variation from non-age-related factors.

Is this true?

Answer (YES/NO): NO